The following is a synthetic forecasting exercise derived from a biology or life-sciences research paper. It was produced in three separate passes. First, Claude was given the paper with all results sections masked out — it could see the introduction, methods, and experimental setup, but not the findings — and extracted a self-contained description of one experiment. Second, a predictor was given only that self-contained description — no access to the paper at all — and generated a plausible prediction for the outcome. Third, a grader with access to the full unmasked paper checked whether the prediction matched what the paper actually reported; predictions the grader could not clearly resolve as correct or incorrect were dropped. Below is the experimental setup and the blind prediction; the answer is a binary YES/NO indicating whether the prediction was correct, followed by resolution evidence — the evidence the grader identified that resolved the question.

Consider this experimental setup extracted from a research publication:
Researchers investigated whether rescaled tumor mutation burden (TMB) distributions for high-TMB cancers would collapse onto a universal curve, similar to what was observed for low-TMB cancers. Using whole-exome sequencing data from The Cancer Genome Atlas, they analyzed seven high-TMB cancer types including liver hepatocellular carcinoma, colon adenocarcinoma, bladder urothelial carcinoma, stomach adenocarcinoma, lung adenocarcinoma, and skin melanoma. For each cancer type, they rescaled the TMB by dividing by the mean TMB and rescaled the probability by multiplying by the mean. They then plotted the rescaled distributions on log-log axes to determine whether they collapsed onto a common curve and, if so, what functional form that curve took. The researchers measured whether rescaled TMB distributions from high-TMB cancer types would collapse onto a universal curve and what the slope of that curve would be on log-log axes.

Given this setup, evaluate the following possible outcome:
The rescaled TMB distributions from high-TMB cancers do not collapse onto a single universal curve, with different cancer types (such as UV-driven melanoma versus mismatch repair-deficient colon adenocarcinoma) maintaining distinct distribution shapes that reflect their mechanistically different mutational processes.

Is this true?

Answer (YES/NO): NO